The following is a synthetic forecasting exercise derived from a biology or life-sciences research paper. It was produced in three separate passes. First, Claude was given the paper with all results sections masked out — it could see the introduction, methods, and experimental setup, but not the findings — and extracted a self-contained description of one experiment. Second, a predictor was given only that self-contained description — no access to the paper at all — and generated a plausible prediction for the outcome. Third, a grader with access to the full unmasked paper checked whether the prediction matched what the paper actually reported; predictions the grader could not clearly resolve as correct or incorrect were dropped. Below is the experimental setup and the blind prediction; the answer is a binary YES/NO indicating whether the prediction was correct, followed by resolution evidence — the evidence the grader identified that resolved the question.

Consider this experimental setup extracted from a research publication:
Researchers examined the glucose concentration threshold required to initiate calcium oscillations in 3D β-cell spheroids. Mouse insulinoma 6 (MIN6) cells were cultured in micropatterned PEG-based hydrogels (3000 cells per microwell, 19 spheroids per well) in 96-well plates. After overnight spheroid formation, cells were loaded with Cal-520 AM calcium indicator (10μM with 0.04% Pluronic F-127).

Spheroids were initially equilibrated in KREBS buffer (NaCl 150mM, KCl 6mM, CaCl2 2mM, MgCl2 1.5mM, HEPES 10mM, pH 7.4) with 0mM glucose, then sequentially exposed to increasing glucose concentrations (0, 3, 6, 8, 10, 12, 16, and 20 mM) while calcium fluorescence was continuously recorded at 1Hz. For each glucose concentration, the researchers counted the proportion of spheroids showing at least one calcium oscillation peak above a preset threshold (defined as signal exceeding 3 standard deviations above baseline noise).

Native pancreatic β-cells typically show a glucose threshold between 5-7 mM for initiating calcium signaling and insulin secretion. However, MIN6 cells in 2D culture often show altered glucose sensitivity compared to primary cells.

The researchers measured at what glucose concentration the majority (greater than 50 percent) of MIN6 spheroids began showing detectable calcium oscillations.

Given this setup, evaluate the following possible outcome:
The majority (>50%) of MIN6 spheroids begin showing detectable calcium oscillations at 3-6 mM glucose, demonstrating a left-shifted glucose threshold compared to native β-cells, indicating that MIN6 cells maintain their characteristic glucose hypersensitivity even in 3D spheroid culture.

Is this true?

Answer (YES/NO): NO